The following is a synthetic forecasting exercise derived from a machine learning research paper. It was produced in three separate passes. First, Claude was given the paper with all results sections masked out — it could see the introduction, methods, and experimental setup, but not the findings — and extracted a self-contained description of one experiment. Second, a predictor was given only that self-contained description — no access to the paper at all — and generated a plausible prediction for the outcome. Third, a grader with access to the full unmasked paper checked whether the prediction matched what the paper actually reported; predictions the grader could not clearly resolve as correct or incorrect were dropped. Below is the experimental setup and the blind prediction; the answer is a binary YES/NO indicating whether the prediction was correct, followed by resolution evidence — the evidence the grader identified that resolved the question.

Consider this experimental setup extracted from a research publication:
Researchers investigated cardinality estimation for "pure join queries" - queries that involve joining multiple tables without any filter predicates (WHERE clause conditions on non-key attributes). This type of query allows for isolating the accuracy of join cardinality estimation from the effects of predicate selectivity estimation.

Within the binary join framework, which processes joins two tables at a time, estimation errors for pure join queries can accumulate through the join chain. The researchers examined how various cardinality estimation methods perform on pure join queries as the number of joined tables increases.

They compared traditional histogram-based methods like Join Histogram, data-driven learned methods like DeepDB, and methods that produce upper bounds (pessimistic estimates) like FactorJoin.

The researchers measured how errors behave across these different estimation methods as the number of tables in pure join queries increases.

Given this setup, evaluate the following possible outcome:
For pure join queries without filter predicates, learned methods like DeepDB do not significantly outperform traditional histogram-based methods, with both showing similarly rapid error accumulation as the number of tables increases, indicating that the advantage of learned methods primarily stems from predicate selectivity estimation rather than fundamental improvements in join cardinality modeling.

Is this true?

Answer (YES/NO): NO